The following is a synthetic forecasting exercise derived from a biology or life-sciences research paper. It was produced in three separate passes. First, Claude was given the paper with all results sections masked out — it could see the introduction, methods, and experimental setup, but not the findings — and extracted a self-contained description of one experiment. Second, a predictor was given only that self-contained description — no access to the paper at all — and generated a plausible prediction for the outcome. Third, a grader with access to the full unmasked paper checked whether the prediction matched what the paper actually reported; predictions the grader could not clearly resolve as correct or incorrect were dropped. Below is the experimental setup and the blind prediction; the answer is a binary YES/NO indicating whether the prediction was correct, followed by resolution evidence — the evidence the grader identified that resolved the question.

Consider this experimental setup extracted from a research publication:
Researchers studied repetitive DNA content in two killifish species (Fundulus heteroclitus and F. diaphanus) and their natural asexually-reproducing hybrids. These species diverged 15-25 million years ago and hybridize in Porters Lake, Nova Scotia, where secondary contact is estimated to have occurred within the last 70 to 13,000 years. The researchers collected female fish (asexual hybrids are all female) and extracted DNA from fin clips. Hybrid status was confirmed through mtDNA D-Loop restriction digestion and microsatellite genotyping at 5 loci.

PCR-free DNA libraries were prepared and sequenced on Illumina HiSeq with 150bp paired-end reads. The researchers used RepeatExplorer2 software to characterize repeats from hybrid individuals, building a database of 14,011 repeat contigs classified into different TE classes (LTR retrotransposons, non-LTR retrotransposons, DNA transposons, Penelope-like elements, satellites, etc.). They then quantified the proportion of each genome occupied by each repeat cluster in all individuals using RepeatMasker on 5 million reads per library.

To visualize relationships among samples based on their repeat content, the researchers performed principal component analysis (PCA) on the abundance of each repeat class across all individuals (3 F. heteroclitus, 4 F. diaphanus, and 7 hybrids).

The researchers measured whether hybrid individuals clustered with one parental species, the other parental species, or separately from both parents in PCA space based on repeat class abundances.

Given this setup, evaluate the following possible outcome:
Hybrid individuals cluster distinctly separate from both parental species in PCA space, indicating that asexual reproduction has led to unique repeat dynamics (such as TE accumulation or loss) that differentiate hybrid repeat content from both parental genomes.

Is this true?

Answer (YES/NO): NO